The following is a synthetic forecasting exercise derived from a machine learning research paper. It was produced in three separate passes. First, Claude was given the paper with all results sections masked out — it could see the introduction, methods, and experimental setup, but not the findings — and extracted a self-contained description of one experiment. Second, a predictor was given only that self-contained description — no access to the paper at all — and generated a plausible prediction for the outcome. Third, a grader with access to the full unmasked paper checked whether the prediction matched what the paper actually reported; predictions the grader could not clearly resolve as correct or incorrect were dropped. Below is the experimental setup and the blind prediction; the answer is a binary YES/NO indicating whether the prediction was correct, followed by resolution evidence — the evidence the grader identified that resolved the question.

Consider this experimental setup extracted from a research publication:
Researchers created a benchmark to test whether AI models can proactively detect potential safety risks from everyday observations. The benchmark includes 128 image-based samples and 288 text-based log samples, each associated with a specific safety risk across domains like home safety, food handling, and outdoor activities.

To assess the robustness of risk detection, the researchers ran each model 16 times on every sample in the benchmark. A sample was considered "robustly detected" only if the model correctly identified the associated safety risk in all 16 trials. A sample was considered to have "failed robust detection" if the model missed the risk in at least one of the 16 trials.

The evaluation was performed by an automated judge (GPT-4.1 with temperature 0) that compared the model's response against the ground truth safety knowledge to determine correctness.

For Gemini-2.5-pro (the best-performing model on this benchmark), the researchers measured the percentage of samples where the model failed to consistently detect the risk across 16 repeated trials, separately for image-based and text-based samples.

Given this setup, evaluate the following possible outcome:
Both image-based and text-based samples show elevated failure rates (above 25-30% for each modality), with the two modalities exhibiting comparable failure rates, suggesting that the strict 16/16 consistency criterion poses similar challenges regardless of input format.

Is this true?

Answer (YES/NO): YES